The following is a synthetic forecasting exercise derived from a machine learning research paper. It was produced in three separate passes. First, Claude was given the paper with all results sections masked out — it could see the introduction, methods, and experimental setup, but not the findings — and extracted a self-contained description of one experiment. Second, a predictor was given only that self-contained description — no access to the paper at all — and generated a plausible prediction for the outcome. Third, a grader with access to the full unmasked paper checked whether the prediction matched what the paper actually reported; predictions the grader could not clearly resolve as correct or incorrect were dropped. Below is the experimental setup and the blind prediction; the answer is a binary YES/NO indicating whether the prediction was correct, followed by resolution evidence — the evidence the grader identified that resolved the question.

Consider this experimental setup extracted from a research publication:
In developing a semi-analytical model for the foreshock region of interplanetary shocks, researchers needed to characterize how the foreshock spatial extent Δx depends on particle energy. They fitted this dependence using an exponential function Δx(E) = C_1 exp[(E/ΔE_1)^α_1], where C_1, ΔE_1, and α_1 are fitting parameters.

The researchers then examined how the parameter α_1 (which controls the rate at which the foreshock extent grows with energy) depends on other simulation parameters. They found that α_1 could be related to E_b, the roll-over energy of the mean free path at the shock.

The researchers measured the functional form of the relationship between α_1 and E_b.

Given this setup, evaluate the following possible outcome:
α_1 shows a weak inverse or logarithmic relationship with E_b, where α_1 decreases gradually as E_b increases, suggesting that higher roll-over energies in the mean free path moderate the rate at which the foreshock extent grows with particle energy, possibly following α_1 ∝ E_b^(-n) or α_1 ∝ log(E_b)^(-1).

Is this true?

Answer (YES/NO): NO